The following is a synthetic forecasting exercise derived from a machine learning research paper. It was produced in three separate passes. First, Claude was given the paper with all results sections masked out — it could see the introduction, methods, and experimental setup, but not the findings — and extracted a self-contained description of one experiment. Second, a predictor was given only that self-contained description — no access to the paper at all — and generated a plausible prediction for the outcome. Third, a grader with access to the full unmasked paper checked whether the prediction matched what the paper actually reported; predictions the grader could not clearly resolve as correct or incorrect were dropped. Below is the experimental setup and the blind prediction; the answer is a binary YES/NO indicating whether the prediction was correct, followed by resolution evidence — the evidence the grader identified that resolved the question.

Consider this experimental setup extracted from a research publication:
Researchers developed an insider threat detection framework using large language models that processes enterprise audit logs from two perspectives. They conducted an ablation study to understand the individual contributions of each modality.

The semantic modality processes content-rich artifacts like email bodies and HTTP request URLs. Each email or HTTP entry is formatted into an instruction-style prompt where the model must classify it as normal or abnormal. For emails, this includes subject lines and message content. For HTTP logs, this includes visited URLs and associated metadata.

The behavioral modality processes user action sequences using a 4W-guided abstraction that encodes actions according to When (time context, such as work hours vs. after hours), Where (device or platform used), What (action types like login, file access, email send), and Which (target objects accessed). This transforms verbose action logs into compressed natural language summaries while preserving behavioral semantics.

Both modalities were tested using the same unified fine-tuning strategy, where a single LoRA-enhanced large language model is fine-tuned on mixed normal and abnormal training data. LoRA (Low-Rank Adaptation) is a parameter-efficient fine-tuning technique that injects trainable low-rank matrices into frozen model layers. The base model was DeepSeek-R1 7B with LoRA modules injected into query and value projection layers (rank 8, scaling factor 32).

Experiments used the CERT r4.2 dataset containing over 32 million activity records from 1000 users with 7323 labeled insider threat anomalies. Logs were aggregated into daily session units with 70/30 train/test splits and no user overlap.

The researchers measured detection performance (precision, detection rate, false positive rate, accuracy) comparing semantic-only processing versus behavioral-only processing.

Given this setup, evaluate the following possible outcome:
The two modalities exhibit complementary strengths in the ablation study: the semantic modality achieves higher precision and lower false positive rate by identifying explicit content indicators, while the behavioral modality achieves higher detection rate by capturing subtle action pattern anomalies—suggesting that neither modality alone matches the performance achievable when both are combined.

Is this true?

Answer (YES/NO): NO